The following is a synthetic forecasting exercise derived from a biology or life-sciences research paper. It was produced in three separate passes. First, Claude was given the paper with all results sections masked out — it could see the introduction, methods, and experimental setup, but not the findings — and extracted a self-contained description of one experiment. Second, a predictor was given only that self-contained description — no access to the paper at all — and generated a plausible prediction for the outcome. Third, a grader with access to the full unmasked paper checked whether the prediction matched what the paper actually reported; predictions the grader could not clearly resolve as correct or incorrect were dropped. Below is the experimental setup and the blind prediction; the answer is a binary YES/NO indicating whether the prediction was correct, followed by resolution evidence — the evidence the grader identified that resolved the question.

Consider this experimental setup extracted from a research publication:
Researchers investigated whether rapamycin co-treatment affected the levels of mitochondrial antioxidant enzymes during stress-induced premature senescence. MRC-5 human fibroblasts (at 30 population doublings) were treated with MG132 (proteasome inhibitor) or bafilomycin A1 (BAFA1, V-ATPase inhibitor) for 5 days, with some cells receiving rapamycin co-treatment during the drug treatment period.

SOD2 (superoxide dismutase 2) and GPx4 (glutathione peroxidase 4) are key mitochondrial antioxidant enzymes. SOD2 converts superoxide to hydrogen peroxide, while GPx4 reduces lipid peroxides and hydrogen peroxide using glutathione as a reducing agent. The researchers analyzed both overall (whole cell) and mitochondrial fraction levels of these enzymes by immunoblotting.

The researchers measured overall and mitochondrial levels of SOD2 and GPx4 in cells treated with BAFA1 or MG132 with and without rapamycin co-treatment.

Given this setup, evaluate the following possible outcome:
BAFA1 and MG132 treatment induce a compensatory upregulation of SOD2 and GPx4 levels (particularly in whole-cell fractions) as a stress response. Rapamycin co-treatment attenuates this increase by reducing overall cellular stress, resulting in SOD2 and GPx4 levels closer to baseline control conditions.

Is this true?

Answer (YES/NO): NO